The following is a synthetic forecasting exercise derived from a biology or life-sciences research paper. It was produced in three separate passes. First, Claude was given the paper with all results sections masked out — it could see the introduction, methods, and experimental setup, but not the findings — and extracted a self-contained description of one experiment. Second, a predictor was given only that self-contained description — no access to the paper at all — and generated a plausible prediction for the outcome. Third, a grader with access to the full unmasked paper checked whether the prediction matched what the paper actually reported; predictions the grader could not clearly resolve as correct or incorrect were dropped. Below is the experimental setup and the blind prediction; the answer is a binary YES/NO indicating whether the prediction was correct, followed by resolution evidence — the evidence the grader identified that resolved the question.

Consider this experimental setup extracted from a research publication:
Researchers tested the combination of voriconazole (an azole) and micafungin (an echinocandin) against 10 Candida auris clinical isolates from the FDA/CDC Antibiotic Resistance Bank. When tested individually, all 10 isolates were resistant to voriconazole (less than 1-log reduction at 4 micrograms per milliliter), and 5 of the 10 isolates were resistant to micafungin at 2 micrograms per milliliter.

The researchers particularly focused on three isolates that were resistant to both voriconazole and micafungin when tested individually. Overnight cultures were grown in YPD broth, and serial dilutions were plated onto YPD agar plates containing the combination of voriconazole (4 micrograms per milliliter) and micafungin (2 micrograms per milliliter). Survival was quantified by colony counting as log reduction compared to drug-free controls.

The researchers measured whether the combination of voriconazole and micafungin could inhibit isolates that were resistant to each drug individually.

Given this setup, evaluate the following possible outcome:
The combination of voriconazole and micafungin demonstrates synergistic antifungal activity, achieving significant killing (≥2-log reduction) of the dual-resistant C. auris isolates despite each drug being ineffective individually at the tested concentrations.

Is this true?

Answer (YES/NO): YES